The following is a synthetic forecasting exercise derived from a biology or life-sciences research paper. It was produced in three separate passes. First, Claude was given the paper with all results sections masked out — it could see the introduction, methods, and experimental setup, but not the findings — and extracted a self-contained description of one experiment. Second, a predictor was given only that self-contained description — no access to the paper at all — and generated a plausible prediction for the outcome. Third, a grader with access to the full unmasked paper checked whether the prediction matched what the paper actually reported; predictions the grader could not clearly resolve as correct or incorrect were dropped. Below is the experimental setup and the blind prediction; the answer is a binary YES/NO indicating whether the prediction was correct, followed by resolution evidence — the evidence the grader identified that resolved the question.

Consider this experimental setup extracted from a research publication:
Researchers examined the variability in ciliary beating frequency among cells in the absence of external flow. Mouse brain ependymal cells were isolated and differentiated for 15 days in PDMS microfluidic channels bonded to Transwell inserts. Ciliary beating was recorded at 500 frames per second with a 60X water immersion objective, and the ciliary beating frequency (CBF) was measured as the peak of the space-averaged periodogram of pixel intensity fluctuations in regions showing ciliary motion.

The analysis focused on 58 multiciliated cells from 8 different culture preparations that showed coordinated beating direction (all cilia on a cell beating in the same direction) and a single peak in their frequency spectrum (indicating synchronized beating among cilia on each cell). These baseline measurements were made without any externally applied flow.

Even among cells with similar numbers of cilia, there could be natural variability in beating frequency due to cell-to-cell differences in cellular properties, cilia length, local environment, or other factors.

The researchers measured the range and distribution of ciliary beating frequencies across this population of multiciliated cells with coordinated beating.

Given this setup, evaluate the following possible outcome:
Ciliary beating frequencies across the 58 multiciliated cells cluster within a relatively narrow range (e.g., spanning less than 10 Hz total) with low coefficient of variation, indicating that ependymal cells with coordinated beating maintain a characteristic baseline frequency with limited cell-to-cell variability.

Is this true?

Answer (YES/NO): YES